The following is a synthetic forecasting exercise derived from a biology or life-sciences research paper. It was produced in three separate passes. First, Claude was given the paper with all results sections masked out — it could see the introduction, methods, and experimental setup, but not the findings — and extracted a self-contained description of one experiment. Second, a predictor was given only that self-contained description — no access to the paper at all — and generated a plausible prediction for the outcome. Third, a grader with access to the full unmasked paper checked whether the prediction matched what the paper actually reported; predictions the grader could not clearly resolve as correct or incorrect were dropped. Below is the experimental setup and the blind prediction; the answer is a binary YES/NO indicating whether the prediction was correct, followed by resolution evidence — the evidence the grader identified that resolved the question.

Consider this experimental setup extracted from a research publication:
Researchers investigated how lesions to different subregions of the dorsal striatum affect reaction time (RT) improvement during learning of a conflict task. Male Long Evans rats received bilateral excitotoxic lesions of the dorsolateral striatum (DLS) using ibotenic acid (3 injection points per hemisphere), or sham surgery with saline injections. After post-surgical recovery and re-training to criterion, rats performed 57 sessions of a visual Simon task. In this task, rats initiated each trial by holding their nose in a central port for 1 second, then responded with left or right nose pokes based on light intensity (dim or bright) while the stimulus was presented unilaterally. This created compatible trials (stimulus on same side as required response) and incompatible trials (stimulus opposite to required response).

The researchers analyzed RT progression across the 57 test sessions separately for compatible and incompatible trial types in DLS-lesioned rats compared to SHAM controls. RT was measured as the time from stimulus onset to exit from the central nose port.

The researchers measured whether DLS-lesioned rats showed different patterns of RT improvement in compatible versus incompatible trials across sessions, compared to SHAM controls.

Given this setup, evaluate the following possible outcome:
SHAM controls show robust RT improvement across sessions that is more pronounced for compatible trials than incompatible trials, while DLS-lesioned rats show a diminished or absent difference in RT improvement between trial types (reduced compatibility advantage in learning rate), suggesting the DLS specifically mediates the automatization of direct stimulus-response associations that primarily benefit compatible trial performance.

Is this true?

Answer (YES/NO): NO